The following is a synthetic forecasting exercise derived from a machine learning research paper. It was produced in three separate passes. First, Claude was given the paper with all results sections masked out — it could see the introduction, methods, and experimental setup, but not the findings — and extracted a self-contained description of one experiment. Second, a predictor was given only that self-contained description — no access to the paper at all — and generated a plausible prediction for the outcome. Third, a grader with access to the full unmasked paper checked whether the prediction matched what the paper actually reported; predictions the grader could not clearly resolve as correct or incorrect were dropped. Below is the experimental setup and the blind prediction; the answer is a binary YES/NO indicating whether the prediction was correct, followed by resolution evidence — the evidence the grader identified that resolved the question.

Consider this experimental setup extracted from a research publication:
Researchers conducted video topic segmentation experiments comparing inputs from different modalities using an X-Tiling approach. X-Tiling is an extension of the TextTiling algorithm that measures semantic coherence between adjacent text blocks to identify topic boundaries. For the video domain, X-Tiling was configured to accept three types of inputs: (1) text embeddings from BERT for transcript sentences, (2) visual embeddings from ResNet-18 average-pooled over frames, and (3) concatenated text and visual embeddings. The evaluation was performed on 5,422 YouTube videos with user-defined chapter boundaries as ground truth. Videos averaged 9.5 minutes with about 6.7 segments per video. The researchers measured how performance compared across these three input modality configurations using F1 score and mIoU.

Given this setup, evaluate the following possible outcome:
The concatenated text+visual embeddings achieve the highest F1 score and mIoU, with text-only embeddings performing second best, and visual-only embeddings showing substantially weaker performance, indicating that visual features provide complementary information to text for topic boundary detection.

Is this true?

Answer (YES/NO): NO